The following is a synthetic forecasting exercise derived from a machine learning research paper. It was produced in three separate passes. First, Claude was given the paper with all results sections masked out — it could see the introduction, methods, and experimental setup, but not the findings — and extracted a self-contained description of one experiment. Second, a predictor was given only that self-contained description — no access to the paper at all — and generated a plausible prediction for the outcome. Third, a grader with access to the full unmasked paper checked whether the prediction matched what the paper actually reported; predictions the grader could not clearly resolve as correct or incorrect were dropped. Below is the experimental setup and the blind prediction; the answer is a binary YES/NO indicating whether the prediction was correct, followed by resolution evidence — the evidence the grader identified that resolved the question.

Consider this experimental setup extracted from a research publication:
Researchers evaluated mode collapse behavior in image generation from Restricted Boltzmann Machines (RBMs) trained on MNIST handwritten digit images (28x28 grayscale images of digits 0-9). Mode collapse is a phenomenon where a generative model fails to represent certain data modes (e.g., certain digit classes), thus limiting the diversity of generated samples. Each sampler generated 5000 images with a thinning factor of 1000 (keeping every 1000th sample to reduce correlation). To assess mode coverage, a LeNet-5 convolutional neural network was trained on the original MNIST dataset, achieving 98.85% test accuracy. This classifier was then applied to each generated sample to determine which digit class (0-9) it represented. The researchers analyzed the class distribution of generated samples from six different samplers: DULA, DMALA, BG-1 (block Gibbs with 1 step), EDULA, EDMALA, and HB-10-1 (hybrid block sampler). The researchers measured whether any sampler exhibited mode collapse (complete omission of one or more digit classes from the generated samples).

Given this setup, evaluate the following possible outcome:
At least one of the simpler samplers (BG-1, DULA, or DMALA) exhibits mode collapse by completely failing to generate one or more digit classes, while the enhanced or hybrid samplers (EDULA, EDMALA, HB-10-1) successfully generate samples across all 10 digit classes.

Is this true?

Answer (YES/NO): NO